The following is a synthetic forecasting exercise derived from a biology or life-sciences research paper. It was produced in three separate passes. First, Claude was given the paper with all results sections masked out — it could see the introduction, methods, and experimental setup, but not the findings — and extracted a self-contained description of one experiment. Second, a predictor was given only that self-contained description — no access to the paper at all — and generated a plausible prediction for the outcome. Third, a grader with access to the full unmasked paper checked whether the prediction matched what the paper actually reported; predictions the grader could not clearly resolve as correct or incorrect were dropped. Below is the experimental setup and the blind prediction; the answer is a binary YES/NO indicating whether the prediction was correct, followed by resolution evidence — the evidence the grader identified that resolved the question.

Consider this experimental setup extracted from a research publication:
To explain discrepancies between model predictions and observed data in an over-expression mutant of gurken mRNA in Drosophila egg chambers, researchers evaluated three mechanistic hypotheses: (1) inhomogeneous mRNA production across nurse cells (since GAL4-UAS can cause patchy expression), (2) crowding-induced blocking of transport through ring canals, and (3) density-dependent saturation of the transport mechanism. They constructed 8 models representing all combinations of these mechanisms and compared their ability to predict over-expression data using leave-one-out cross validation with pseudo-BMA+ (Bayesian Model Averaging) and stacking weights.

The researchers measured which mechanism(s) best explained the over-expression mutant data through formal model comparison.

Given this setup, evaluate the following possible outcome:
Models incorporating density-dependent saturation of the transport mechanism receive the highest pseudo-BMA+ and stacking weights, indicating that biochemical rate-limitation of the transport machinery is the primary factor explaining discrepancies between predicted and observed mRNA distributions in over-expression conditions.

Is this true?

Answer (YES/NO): NO